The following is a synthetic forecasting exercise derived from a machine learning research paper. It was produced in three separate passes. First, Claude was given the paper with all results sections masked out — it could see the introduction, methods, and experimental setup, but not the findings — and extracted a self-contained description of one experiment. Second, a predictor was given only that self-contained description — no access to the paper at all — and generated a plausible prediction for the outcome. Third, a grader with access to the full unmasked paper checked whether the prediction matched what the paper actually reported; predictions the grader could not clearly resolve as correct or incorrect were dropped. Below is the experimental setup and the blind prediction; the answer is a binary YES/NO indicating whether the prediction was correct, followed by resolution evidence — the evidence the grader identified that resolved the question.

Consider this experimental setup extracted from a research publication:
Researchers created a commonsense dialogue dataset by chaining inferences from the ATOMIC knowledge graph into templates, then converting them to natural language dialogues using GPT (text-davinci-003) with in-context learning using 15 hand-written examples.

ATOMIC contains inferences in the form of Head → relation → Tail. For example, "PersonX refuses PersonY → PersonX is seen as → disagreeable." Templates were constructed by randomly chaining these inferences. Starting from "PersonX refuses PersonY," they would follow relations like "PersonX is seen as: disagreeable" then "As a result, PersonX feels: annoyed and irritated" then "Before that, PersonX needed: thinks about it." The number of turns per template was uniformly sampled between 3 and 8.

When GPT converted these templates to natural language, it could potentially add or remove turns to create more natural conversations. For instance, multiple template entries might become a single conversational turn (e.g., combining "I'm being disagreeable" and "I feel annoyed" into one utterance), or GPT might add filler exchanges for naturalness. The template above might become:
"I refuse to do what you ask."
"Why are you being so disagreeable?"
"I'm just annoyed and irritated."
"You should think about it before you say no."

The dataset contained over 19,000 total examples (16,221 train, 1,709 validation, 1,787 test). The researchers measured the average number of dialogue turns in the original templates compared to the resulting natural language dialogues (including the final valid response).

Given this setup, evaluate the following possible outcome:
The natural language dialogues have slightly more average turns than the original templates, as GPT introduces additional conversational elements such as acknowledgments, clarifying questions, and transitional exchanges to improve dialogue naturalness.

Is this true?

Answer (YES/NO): NO